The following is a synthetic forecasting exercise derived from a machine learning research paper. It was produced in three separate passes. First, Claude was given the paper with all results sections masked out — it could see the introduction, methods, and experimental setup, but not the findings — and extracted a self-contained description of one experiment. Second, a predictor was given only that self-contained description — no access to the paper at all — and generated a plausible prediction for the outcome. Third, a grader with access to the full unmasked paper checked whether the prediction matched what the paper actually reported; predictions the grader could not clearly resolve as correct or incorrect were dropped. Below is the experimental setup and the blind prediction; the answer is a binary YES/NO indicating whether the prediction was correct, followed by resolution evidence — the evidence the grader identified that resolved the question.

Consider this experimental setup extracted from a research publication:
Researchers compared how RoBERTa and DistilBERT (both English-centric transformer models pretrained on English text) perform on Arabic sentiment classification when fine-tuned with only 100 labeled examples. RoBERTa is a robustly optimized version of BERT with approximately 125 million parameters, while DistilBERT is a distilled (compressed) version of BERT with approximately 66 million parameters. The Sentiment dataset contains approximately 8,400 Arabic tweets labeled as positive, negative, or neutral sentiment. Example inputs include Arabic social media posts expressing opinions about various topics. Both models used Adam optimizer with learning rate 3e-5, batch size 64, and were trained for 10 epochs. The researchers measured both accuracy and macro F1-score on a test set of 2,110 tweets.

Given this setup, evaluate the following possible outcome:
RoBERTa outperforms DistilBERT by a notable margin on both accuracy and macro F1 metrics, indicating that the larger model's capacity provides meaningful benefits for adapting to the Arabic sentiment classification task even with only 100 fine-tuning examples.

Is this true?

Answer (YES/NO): NO